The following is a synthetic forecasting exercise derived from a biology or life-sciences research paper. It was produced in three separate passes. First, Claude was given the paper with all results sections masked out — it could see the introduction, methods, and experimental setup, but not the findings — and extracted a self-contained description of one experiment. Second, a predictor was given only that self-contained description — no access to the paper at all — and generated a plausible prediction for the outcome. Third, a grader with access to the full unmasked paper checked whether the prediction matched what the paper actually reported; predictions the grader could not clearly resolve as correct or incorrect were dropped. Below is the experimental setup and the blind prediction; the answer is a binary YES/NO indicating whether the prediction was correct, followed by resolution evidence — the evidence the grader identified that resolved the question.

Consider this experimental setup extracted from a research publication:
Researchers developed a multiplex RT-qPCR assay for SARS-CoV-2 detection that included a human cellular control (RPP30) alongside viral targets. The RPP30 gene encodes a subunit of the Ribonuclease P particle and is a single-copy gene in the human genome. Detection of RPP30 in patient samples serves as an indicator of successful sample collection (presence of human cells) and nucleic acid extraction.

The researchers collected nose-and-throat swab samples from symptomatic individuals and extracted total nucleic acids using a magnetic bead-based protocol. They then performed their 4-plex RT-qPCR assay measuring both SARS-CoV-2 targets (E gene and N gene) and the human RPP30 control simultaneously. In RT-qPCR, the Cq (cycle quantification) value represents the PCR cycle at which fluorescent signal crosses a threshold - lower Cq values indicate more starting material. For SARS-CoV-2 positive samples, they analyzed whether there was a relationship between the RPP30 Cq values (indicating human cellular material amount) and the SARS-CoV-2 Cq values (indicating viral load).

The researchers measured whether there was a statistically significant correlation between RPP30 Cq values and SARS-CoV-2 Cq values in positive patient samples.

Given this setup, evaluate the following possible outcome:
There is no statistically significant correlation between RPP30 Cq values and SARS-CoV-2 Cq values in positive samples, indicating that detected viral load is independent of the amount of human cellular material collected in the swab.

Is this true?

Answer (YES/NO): NO